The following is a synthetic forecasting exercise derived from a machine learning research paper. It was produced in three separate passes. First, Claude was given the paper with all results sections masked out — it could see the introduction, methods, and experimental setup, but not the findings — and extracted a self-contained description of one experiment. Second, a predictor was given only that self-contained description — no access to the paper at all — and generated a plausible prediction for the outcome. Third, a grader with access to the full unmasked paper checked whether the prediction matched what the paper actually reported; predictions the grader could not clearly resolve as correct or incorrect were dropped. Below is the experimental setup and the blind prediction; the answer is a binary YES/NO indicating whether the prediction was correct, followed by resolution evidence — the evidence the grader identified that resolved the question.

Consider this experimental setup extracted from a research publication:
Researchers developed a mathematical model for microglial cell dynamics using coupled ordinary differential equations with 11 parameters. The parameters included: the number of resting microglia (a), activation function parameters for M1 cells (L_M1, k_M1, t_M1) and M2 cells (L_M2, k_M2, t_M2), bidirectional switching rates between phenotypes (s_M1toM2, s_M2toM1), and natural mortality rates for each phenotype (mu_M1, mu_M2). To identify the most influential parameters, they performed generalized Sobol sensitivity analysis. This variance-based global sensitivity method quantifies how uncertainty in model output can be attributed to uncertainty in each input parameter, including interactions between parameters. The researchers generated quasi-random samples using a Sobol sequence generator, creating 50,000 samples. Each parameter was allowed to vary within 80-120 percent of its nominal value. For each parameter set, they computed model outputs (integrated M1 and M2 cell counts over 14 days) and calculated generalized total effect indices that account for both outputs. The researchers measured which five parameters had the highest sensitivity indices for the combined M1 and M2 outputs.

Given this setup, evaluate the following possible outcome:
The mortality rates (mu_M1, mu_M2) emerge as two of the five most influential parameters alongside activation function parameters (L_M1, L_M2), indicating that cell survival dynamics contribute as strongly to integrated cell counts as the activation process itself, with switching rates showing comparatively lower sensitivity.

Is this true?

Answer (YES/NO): NO